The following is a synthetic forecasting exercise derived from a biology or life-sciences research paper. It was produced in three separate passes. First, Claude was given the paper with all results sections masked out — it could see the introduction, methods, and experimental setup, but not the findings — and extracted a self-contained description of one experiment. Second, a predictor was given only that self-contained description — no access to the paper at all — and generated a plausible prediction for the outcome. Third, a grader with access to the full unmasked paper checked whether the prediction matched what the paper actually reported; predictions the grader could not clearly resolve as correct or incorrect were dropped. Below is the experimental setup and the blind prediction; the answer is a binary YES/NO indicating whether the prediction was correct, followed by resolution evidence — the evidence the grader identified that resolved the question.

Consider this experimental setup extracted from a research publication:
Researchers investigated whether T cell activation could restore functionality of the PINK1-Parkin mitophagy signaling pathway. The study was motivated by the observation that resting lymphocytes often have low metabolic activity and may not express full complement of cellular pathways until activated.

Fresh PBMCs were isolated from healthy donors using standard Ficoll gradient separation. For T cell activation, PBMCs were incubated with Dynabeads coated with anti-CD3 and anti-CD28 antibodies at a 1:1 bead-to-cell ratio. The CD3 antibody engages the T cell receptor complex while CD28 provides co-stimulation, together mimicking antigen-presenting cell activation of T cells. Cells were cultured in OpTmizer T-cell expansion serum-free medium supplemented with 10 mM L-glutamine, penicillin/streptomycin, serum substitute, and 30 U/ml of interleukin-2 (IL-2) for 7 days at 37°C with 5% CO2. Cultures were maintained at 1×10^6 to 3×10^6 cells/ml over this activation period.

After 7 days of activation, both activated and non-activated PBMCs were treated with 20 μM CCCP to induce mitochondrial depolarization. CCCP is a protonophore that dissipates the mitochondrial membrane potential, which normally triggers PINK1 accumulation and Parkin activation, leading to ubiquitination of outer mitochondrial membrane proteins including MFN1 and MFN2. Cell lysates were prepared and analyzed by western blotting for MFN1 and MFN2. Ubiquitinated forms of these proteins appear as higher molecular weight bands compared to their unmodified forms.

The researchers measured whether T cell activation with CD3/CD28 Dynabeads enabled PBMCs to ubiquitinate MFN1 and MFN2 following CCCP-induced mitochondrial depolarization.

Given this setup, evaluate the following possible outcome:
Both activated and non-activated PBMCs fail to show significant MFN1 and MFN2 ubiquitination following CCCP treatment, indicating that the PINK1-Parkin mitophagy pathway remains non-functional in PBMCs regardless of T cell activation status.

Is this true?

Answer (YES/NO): YES